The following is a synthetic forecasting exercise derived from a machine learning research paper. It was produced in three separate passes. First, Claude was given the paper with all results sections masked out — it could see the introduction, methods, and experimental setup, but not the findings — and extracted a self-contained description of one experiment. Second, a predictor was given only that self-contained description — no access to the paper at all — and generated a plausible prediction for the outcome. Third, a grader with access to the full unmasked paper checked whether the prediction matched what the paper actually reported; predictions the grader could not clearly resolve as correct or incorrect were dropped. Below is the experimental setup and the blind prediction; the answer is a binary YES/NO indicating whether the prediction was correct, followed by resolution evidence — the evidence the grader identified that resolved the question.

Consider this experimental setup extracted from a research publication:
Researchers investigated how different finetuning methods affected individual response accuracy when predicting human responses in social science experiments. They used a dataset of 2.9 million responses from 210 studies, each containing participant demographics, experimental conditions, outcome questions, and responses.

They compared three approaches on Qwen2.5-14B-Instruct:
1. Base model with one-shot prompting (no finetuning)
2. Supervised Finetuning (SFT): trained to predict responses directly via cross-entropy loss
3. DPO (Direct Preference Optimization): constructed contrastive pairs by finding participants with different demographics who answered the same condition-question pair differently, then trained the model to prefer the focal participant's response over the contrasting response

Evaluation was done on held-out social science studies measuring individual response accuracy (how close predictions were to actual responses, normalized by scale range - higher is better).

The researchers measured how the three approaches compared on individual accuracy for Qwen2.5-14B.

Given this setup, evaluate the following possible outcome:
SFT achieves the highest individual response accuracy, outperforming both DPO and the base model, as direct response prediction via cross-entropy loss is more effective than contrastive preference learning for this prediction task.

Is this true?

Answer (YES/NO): NO